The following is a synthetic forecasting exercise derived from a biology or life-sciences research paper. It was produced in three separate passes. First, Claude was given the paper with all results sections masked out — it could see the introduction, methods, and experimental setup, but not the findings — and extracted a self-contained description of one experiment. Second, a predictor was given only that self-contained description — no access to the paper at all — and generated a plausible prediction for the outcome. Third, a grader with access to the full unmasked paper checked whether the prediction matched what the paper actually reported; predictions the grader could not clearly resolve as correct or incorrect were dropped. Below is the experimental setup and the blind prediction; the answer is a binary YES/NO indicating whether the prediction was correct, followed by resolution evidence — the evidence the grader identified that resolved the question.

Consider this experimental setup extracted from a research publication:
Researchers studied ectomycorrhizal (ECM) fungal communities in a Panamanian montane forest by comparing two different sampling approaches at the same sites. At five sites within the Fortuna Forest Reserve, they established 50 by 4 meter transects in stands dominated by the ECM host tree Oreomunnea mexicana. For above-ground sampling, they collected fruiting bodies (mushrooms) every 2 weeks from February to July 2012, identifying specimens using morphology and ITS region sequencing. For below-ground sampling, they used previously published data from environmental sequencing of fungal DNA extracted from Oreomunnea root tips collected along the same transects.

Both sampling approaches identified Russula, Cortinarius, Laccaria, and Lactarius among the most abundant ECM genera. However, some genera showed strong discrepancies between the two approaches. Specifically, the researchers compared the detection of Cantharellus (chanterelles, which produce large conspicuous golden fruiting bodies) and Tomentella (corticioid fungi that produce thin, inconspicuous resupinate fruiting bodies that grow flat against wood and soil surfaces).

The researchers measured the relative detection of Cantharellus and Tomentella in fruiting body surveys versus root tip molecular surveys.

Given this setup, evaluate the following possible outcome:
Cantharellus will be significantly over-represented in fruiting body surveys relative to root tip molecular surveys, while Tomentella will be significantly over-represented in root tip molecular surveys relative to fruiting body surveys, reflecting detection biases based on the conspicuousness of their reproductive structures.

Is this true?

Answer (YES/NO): NO